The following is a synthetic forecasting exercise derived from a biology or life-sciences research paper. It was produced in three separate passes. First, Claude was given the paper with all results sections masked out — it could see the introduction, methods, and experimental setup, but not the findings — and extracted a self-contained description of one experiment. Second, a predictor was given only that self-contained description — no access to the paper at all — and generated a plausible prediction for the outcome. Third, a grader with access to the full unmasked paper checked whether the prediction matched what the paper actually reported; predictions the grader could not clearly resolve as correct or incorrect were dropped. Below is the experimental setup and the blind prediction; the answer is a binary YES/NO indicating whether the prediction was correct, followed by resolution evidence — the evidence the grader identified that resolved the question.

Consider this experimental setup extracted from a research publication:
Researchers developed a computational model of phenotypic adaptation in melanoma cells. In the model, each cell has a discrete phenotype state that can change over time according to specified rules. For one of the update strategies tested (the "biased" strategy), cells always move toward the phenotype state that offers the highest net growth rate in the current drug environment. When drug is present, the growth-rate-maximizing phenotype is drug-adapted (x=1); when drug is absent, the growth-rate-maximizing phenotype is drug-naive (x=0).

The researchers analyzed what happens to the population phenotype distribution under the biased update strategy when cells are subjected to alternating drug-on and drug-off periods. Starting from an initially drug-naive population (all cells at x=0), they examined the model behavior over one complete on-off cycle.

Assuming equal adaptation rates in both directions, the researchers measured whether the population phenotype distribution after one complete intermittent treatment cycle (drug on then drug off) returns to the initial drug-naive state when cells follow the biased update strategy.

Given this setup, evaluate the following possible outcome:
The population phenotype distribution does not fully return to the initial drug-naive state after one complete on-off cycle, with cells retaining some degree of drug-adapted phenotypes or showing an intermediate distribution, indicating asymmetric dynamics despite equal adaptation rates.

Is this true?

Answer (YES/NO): NO